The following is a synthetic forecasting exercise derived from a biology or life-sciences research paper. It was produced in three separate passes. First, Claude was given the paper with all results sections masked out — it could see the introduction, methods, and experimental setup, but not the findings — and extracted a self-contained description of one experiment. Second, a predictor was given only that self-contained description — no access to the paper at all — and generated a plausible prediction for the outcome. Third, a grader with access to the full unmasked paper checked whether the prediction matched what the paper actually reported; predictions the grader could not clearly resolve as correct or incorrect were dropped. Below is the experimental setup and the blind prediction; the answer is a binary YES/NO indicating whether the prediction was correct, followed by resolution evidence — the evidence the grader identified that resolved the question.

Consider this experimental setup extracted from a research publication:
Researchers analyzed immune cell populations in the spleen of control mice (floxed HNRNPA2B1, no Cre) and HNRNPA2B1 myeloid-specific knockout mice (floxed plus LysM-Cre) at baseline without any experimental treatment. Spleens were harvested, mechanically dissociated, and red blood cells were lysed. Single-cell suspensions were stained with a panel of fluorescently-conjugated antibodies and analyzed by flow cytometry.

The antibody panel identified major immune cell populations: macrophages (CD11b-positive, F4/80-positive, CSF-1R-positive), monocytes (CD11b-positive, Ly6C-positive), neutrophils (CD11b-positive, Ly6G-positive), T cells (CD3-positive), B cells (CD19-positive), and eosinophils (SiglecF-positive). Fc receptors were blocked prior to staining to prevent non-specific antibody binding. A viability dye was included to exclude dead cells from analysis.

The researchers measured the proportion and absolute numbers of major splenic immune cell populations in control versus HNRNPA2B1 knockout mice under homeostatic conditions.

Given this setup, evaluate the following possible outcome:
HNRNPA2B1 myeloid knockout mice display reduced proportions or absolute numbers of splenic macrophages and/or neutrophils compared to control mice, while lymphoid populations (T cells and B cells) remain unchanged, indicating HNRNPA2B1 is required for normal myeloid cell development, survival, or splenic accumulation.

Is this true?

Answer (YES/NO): NO